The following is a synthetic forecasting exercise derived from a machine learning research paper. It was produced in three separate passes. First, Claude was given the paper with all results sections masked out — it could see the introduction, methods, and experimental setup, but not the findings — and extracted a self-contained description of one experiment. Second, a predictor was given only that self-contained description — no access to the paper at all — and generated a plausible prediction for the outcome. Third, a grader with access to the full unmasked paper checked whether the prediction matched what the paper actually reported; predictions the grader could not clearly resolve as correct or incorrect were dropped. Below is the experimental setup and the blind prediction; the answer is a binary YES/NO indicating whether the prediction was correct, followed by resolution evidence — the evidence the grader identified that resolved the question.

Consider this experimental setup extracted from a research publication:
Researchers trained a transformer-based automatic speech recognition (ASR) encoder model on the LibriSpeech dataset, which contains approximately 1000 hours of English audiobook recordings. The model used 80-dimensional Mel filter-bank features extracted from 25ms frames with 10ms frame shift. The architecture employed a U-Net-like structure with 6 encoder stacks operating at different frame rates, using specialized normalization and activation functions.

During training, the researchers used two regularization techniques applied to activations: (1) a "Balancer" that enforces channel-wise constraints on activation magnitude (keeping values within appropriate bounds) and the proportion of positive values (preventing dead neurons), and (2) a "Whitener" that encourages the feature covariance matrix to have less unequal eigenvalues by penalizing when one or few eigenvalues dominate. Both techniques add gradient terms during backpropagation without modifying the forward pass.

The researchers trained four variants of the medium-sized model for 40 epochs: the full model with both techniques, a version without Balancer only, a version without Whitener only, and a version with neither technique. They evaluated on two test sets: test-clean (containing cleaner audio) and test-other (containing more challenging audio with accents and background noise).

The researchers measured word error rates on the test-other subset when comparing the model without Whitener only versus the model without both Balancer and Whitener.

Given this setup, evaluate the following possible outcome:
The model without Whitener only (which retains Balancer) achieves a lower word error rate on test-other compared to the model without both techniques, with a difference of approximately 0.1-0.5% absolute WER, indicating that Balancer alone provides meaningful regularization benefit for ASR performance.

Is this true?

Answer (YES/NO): NO